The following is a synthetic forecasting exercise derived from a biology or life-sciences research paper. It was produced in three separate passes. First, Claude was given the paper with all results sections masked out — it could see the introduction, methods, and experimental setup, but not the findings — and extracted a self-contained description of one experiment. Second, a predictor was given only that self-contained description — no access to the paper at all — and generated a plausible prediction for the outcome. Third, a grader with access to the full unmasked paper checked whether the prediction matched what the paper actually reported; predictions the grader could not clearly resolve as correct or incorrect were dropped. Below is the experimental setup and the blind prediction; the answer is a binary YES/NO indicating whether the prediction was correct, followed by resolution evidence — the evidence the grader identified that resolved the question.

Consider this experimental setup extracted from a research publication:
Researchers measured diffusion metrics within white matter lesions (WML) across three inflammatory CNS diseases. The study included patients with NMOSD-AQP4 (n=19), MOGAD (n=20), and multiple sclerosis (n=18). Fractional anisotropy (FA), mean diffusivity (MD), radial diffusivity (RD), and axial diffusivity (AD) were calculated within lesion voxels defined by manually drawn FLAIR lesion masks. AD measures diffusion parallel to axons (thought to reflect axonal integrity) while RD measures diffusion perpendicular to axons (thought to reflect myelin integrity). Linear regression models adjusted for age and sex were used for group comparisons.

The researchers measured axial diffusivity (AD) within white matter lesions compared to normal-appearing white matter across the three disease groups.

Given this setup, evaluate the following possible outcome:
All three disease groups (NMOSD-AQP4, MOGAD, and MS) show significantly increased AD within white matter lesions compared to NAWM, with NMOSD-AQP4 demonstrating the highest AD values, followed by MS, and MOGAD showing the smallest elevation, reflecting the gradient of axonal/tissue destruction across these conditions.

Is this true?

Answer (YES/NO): NO